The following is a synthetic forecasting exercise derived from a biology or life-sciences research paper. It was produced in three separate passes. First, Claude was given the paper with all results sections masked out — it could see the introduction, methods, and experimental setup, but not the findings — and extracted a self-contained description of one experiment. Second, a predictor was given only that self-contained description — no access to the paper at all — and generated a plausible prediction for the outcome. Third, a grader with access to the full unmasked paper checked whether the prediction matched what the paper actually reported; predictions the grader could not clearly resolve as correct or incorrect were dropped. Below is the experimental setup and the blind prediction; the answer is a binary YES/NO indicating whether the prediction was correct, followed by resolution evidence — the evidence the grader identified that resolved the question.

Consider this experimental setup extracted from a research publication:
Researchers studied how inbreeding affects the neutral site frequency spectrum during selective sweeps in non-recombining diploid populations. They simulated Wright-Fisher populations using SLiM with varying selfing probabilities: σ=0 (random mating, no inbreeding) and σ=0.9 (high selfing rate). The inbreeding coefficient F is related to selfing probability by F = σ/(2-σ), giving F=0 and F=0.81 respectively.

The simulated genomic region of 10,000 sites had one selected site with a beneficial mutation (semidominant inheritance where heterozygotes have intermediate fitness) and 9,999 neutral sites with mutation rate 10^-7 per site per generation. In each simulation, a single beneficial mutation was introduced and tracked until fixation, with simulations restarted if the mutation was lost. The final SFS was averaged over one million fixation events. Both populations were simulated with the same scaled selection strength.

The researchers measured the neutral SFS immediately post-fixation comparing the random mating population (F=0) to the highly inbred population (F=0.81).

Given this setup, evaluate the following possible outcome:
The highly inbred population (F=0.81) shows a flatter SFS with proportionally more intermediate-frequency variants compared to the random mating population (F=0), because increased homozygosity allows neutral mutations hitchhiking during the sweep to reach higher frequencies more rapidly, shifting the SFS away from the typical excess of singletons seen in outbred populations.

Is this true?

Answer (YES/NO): NO